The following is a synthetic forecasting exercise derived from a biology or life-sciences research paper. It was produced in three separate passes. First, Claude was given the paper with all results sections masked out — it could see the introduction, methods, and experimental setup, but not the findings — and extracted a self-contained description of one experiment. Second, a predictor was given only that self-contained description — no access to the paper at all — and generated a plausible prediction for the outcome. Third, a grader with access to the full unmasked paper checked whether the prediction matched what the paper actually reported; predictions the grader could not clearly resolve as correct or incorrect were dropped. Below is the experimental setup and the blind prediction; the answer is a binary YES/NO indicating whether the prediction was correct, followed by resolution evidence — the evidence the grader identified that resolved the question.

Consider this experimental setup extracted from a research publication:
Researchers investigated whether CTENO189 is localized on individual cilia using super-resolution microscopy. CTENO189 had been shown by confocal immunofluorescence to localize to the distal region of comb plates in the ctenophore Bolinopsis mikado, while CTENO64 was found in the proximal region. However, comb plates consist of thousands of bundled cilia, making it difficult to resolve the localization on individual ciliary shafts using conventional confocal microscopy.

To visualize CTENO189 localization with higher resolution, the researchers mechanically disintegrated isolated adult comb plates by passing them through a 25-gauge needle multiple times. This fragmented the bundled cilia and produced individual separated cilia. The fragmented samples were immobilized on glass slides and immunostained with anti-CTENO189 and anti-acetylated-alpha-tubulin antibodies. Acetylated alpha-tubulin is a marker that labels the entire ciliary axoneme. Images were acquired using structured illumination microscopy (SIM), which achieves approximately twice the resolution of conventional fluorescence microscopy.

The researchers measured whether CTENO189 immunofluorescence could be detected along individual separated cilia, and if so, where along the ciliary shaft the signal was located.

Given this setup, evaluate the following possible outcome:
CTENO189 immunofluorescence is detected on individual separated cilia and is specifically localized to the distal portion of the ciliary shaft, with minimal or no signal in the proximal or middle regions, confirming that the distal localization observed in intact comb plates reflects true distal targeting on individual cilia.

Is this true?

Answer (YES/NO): YES